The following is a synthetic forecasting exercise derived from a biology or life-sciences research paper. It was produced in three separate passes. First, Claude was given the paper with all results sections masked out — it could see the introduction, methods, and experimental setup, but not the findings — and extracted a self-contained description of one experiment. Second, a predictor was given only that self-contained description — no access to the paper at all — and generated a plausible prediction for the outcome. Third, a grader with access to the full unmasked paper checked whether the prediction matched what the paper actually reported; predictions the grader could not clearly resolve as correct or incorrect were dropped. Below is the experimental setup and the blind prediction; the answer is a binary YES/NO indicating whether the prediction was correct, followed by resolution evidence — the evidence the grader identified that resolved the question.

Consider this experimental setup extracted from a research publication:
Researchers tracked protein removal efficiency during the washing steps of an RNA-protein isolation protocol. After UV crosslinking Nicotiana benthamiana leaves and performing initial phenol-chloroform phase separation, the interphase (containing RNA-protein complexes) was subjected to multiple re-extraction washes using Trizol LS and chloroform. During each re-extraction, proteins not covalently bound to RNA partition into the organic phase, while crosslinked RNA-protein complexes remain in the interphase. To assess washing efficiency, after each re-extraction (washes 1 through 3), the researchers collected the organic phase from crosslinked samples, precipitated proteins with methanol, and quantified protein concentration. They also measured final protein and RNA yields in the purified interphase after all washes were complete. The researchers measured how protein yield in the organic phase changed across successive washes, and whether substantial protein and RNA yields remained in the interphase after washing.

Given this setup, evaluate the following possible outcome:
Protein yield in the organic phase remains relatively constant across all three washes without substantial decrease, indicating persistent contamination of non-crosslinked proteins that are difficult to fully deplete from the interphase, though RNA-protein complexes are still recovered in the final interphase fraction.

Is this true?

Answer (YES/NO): NO